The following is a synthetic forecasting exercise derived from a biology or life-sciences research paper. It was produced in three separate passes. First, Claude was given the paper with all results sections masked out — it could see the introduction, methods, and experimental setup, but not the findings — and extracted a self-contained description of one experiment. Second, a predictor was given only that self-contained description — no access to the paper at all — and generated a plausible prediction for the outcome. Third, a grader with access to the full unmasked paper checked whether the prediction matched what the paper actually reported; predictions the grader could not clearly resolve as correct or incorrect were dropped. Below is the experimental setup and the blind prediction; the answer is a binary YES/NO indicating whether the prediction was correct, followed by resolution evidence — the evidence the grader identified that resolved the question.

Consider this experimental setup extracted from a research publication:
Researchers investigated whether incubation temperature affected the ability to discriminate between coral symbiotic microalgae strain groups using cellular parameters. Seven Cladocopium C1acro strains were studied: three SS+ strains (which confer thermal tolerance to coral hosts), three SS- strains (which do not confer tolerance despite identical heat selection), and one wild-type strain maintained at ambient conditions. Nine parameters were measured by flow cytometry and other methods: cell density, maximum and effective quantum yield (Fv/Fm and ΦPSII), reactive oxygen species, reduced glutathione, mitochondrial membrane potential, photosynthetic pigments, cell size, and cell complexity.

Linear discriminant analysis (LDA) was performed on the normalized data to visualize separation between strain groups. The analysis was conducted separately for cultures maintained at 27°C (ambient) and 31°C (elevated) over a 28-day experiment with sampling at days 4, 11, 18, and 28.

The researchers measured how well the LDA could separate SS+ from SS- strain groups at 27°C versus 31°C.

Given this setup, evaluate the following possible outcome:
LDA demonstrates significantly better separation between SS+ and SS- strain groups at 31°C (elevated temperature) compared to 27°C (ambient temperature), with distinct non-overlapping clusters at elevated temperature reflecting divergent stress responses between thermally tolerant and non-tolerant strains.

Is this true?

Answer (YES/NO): NO